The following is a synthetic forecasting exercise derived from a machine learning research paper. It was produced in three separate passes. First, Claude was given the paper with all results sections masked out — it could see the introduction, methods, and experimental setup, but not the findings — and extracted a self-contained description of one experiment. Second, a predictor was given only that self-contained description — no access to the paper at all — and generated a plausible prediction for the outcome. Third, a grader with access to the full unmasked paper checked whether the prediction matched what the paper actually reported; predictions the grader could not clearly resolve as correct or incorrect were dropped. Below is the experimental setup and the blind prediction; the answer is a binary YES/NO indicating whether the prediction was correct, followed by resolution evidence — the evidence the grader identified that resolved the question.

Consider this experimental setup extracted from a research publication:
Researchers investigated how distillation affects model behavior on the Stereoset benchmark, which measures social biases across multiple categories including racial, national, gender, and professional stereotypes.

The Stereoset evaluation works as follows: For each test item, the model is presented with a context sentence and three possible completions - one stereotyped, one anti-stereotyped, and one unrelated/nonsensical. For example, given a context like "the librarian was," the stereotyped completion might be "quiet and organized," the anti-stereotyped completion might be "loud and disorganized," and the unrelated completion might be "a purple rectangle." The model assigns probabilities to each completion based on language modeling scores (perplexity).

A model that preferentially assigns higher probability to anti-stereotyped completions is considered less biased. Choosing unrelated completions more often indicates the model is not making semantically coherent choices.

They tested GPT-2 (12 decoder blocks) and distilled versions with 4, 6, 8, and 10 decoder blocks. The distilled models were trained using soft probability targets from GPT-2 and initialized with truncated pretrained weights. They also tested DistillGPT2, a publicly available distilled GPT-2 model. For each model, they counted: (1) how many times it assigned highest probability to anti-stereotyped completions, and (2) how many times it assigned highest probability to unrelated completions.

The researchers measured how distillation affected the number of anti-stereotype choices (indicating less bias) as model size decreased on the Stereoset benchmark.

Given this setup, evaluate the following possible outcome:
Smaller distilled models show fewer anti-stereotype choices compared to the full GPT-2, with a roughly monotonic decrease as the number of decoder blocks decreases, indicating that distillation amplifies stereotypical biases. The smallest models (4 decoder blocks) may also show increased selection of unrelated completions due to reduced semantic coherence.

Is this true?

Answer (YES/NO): NO